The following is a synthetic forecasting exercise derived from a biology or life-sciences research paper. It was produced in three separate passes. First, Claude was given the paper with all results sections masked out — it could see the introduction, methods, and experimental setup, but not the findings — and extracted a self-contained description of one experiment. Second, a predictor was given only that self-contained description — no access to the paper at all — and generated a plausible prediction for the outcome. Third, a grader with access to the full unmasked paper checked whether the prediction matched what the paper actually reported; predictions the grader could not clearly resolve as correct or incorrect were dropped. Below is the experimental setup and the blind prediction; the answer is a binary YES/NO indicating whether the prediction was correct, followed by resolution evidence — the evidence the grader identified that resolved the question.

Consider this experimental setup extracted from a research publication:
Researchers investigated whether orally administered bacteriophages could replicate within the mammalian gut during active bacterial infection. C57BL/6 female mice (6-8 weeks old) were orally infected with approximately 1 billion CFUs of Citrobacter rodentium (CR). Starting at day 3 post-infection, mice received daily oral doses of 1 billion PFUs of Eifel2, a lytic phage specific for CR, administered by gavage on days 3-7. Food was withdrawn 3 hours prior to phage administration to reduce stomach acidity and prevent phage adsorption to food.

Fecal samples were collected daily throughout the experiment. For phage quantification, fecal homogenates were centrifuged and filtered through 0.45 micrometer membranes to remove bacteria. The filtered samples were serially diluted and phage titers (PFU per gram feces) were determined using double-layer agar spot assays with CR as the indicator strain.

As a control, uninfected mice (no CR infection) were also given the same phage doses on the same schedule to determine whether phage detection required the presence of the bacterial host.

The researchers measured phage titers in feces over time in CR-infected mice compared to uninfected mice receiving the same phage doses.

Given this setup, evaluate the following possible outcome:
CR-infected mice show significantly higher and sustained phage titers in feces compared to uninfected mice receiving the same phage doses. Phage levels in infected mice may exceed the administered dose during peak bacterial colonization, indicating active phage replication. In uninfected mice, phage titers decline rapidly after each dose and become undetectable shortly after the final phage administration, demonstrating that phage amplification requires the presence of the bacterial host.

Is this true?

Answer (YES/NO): YES